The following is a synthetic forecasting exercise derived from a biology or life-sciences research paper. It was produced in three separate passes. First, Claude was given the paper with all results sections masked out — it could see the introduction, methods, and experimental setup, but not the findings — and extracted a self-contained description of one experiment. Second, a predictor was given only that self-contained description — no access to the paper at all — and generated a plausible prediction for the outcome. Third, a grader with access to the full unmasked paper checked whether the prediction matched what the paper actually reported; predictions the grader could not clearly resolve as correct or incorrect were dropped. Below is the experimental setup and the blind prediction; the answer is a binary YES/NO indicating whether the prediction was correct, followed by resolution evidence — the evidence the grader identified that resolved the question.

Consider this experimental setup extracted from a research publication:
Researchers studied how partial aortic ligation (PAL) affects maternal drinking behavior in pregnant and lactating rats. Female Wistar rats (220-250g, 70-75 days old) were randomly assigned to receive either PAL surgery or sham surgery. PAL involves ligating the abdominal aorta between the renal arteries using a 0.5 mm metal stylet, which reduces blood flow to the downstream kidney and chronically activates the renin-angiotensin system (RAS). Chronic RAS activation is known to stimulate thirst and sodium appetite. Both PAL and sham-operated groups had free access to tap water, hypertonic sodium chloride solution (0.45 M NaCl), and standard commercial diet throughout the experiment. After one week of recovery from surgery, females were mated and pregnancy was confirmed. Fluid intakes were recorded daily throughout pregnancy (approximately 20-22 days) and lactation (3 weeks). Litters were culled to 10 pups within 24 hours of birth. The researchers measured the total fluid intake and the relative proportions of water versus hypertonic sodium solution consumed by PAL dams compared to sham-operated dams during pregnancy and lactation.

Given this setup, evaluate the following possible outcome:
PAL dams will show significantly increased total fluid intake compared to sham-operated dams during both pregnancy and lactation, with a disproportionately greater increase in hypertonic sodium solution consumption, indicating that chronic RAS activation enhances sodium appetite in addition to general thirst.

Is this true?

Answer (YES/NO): NO